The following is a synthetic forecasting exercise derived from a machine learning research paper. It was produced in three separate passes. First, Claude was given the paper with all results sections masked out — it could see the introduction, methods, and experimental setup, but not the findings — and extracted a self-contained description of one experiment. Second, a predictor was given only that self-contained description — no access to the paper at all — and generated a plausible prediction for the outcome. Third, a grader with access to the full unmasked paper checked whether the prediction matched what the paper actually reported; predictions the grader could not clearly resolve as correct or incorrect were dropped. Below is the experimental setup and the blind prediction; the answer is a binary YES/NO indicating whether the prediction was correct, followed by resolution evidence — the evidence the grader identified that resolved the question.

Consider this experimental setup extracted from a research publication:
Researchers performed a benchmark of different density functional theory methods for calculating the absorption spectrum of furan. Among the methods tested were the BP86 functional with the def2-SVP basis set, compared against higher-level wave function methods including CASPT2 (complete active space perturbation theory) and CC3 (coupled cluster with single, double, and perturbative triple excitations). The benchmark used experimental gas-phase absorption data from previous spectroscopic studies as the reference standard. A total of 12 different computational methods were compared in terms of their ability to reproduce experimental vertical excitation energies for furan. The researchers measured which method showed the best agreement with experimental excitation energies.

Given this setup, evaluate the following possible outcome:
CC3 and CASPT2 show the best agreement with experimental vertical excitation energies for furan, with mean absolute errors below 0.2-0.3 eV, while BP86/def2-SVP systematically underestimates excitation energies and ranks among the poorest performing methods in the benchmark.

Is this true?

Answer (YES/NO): NO